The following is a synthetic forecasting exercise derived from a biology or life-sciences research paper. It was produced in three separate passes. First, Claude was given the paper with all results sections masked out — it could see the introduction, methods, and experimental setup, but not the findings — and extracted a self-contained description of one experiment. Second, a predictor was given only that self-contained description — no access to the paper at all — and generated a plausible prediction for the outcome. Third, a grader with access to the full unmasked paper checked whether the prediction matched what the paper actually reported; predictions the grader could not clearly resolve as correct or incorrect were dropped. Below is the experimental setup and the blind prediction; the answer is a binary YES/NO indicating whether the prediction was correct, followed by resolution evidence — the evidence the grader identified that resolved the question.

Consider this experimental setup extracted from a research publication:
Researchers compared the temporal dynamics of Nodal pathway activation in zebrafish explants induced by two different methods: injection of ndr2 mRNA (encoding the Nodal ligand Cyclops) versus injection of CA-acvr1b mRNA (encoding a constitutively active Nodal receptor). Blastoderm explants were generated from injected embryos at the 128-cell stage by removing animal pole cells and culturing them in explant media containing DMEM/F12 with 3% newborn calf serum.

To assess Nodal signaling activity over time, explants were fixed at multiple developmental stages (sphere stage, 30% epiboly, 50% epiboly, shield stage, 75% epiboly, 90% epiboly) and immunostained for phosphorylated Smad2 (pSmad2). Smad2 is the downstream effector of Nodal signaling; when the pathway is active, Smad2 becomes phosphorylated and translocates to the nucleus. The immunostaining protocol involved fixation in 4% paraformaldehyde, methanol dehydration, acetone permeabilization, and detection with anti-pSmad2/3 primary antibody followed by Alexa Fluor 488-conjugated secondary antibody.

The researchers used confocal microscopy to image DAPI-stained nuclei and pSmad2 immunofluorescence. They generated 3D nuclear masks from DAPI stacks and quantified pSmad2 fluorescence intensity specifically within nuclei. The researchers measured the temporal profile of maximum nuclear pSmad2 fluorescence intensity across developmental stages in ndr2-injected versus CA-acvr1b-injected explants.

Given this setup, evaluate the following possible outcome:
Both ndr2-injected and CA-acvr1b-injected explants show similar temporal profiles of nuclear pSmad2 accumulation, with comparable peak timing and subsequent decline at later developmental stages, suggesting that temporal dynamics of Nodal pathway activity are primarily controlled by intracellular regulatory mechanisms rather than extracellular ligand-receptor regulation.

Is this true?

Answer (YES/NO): NO